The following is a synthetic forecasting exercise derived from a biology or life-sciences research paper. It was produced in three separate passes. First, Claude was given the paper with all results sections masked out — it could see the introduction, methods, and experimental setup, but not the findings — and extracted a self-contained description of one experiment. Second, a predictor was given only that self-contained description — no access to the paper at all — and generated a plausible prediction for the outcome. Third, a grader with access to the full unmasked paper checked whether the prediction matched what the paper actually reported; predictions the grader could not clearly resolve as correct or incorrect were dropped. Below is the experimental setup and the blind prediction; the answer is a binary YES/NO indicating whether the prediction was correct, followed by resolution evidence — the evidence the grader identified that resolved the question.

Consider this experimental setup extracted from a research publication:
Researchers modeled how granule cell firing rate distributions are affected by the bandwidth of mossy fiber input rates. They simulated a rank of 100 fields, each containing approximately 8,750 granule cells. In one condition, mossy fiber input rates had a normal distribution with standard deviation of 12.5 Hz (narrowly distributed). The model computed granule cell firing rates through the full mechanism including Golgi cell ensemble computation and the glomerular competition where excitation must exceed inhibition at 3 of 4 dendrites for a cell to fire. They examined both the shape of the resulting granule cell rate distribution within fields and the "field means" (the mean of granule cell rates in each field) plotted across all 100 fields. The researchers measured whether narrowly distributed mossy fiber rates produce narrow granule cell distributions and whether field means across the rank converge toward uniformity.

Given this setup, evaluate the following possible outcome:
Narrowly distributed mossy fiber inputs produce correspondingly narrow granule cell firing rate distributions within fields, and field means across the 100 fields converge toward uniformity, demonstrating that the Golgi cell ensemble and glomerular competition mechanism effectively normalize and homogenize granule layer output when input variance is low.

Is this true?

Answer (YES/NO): YES